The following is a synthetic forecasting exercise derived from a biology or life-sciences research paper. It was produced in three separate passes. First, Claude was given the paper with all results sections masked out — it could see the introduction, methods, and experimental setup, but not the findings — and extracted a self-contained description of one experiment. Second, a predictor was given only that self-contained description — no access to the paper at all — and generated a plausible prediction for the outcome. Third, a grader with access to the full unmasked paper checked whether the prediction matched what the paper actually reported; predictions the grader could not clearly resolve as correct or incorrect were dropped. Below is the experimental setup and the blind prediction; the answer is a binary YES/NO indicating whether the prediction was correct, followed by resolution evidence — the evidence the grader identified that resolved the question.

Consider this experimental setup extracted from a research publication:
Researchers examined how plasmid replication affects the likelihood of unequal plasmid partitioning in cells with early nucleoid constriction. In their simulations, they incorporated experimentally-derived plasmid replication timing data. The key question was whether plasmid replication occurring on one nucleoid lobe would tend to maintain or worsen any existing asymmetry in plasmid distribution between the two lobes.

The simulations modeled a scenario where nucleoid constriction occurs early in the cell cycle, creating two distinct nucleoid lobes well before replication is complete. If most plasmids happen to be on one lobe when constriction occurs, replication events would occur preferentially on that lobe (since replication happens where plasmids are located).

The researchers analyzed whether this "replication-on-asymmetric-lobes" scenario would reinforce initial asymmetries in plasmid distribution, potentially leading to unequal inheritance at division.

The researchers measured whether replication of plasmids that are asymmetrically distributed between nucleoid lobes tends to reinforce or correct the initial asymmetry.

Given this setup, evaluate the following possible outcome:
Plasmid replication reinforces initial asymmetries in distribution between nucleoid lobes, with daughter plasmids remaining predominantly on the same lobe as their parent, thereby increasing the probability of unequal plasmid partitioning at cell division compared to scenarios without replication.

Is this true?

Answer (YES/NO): YES